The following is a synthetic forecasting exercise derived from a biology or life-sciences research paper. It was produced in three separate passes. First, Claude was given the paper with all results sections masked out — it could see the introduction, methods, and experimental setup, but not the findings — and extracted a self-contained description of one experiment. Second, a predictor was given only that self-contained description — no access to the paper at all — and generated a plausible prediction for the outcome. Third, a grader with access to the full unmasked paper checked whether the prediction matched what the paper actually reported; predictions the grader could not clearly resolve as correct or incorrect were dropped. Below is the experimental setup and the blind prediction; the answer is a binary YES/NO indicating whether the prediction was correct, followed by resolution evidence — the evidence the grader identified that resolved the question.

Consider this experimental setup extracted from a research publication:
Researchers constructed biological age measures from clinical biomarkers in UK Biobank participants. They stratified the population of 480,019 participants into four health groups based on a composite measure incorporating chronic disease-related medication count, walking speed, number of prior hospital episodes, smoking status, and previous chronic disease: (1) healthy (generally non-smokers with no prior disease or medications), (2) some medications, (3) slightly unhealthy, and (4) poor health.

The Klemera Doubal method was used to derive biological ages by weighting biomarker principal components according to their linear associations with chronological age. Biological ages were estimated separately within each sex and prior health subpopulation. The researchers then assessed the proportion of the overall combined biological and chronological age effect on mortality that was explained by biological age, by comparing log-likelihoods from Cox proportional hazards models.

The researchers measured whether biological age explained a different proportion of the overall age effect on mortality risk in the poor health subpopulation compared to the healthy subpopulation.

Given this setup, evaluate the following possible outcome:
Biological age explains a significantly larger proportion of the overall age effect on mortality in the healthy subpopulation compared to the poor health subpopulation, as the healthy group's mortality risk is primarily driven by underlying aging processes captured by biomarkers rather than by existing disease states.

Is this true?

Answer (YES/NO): NO